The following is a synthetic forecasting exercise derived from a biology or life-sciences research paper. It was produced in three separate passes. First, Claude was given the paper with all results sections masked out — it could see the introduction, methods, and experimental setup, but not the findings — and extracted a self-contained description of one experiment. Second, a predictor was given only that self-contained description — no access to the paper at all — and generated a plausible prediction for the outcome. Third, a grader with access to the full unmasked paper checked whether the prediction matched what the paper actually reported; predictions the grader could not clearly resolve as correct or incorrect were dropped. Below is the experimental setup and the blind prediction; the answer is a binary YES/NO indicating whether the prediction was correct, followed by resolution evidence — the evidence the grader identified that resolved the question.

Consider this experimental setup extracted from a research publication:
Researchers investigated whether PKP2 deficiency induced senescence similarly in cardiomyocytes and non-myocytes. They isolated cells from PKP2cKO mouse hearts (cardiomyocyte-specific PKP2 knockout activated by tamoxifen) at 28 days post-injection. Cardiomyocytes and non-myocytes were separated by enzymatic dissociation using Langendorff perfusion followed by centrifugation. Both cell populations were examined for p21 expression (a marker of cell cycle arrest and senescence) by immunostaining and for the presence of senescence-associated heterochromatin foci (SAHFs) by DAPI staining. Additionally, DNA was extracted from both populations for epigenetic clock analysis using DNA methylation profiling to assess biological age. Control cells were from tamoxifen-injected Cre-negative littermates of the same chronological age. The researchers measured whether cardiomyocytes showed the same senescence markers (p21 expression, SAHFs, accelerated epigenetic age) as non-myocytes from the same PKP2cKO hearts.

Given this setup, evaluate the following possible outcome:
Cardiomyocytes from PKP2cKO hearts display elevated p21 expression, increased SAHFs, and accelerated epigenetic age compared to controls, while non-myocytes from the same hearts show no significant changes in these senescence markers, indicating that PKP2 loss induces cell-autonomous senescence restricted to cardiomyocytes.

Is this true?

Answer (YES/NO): NO